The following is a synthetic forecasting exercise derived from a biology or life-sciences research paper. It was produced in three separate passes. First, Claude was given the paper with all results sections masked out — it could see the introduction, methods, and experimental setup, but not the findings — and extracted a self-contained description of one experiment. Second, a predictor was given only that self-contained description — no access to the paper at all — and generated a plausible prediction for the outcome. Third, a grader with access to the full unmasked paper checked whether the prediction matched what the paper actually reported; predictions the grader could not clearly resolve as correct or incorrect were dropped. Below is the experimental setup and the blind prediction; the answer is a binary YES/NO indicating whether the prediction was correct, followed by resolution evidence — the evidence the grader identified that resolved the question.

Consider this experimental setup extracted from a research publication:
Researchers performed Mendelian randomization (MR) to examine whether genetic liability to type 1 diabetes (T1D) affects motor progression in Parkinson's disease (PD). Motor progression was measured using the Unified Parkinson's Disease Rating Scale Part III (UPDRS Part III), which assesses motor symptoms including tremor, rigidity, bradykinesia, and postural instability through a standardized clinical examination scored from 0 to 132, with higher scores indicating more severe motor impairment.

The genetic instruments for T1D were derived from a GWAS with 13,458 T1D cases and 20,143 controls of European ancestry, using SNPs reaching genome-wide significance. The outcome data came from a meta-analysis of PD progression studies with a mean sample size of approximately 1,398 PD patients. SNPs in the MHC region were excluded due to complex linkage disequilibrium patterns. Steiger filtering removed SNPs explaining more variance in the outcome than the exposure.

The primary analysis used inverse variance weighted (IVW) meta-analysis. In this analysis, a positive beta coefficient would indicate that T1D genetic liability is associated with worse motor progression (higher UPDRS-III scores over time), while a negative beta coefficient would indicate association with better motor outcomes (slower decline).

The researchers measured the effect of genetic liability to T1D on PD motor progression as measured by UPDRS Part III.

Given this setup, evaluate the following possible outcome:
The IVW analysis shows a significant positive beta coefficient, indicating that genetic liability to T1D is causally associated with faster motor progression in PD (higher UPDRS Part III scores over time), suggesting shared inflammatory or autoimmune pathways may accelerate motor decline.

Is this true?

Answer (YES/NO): NO